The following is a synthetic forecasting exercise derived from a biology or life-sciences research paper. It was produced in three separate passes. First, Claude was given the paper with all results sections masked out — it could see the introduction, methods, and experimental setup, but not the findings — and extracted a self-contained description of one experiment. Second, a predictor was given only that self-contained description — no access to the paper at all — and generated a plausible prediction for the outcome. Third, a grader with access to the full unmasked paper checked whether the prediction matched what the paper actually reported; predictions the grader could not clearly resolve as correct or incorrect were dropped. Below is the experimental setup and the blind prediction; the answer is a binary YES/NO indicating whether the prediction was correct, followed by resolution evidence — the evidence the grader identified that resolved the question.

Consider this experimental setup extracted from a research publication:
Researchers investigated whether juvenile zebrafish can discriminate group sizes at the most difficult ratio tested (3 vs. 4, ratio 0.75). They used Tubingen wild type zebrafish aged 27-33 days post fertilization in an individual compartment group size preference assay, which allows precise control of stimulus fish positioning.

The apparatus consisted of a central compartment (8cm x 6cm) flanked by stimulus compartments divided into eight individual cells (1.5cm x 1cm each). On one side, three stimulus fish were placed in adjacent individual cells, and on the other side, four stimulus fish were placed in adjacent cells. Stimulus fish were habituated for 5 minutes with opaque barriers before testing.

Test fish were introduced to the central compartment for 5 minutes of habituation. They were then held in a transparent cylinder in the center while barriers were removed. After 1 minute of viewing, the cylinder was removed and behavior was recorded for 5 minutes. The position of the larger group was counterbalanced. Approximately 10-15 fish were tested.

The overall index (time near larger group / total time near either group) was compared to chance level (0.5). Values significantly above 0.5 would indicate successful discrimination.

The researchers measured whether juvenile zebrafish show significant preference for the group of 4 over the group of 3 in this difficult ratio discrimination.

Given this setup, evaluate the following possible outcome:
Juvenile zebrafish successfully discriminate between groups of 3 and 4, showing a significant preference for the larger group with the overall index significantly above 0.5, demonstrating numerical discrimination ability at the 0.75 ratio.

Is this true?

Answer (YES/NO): NO